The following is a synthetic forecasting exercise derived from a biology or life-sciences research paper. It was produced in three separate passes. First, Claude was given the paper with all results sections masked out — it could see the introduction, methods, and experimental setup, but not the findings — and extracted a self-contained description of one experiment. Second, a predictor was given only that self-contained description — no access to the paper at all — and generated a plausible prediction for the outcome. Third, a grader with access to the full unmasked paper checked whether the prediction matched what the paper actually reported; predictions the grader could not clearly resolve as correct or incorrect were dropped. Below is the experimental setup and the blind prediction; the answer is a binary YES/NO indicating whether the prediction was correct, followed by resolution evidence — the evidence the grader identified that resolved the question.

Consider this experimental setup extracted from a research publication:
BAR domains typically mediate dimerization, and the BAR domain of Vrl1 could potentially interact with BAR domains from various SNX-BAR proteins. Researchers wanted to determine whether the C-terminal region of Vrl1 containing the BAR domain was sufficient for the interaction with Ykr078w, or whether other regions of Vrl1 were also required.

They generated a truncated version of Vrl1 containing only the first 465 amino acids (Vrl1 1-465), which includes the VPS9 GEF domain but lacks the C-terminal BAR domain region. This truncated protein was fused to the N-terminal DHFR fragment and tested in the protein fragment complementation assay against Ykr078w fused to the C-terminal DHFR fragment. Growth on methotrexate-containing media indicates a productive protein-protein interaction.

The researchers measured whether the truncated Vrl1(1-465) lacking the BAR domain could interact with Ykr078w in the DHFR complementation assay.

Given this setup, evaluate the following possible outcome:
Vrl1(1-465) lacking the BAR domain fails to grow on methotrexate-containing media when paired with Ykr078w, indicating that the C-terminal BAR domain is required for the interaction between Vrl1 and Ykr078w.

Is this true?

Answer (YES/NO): NO